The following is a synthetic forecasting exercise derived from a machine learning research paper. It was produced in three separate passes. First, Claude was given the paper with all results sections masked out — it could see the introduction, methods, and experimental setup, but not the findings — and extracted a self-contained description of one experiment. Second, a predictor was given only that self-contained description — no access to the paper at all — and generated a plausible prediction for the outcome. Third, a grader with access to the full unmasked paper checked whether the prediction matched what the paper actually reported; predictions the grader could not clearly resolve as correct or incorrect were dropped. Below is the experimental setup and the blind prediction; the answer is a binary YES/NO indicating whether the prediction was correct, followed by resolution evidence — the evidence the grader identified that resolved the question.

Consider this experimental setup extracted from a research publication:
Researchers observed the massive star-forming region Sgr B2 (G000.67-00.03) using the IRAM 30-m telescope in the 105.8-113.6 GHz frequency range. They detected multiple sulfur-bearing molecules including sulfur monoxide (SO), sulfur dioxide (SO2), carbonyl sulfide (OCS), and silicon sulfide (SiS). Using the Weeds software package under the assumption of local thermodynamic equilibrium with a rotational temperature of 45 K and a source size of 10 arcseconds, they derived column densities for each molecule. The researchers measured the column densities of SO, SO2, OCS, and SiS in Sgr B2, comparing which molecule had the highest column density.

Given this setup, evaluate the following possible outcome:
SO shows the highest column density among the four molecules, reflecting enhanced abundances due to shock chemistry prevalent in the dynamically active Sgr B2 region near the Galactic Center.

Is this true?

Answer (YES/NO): NO